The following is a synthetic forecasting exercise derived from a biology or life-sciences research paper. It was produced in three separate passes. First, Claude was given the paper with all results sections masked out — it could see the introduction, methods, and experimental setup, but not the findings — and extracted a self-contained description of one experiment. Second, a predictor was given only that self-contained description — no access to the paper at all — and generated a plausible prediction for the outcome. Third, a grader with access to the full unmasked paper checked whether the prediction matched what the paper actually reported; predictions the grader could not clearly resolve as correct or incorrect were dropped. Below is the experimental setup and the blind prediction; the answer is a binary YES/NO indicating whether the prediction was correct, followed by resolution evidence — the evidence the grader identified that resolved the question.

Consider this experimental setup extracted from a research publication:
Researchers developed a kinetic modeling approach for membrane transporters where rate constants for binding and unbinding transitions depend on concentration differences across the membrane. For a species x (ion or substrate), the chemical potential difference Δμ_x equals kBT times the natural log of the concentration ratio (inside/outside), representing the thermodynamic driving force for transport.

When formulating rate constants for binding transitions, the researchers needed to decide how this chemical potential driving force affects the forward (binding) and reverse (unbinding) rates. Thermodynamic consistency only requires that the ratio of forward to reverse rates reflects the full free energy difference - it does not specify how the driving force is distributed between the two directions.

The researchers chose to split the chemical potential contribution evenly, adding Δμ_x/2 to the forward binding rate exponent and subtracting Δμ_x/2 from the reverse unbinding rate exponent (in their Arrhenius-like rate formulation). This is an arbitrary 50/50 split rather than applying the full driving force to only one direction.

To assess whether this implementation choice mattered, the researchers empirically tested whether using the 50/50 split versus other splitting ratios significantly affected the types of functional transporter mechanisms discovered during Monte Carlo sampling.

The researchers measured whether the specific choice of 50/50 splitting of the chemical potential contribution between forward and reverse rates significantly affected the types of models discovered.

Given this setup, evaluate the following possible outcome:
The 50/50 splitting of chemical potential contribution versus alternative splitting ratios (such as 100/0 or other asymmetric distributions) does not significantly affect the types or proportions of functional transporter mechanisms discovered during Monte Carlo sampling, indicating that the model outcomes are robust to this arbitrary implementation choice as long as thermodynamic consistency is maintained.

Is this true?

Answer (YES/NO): YES